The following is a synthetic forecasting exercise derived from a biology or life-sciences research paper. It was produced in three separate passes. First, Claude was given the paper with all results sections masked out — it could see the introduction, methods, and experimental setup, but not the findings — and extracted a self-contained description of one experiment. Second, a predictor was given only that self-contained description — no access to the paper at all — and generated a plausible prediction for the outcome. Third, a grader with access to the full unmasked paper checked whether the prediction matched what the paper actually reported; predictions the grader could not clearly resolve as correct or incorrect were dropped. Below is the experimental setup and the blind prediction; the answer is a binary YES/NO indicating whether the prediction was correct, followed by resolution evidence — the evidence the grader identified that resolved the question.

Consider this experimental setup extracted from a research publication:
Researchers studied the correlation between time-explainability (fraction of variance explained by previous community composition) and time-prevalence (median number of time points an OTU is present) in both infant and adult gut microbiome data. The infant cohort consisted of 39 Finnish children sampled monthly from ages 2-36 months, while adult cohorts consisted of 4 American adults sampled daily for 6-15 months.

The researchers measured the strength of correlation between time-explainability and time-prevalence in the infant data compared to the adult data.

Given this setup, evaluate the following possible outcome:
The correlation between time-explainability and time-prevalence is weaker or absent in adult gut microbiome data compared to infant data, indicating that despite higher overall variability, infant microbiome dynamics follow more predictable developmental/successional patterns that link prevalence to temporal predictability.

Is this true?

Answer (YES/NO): NO